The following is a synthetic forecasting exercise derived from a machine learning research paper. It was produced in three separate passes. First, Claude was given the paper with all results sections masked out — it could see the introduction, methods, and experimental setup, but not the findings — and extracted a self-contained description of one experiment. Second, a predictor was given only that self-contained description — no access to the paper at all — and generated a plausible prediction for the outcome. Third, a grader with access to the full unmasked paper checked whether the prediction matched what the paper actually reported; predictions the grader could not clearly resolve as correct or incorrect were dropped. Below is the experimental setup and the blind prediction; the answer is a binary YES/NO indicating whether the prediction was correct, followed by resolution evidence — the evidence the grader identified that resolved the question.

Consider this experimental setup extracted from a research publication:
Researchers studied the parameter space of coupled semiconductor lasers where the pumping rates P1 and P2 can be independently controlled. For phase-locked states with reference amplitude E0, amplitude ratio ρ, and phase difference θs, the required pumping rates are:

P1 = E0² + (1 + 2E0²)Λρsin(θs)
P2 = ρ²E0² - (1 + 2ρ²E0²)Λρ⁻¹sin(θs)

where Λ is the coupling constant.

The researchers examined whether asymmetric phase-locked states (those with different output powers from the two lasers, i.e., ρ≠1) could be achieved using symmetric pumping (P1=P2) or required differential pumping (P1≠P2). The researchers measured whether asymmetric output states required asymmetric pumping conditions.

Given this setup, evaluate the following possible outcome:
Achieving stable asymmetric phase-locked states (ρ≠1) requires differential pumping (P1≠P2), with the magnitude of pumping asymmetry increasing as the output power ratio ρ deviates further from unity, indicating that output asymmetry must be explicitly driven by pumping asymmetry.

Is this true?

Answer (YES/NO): NO